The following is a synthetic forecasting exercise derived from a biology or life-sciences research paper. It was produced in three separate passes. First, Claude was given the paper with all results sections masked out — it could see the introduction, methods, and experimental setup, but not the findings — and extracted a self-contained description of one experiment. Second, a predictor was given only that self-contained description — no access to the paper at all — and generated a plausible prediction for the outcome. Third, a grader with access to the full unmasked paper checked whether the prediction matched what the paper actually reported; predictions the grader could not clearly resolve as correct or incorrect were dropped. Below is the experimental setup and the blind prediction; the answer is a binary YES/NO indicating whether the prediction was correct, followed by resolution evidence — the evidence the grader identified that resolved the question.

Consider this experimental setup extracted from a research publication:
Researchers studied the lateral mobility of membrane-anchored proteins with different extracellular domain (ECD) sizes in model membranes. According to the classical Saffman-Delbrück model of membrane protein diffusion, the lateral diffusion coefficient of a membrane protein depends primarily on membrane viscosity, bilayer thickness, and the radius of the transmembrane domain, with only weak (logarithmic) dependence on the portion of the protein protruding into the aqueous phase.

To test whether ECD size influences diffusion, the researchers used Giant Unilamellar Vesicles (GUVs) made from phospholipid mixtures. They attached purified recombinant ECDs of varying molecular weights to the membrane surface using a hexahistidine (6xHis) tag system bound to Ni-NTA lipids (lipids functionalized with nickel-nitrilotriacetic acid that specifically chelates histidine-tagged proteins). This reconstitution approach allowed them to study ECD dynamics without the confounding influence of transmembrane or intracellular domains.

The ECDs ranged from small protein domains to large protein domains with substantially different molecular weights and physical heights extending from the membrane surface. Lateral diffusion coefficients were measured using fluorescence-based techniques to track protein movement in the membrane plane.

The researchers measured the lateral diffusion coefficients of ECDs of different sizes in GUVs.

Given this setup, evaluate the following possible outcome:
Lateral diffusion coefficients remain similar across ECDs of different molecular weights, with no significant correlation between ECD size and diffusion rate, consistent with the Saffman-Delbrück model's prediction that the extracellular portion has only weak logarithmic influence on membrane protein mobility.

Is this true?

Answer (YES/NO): NO